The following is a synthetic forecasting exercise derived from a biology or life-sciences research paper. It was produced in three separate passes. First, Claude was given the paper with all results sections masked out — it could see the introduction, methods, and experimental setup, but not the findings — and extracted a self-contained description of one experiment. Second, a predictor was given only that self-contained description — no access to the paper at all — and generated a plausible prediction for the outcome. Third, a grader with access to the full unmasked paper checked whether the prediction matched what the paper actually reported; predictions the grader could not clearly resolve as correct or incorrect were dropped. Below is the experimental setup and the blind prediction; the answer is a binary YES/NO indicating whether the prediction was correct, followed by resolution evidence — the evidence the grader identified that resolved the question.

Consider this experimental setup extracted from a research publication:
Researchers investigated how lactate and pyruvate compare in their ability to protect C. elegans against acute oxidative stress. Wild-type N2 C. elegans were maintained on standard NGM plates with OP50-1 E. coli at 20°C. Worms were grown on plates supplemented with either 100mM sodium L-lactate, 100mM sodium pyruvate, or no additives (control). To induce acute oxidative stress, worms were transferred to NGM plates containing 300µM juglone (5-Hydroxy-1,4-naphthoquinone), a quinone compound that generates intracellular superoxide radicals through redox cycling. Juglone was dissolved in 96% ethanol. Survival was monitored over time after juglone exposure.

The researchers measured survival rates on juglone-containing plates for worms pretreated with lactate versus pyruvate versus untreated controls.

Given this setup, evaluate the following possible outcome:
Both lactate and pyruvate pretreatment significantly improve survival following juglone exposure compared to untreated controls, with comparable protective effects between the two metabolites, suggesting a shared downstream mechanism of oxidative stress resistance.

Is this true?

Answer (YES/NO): YES